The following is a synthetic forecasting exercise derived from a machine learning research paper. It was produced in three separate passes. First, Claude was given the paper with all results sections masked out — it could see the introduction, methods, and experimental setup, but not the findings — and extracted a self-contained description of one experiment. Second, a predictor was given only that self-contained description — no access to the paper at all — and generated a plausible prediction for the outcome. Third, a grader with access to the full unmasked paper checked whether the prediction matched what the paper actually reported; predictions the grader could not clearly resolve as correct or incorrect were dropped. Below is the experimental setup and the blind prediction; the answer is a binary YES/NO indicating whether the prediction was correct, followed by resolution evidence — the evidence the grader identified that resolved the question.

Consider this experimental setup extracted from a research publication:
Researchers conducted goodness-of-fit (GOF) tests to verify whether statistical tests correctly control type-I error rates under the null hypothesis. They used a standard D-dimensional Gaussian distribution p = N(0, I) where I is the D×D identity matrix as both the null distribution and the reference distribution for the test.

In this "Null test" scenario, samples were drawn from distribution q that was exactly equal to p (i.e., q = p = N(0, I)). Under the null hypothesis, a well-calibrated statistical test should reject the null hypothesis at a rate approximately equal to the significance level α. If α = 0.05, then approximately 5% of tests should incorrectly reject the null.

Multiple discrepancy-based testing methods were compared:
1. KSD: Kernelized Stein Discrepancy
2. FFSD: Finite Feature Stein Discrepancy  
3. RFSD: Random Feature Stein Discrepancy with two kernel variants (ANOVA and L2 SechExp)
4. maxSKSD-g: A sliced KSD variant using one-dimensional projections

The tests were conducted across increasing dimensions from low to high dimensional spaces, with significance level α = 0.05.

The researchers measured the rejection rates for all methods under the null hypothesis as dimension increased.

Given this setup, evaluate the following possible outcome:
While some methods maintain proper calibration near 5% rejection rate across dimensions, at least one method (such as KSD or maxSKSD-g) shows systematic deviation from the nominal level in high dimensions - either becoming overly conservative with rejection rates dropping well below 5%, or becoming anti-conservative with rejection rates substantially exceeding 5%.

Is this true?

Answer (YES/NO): NO